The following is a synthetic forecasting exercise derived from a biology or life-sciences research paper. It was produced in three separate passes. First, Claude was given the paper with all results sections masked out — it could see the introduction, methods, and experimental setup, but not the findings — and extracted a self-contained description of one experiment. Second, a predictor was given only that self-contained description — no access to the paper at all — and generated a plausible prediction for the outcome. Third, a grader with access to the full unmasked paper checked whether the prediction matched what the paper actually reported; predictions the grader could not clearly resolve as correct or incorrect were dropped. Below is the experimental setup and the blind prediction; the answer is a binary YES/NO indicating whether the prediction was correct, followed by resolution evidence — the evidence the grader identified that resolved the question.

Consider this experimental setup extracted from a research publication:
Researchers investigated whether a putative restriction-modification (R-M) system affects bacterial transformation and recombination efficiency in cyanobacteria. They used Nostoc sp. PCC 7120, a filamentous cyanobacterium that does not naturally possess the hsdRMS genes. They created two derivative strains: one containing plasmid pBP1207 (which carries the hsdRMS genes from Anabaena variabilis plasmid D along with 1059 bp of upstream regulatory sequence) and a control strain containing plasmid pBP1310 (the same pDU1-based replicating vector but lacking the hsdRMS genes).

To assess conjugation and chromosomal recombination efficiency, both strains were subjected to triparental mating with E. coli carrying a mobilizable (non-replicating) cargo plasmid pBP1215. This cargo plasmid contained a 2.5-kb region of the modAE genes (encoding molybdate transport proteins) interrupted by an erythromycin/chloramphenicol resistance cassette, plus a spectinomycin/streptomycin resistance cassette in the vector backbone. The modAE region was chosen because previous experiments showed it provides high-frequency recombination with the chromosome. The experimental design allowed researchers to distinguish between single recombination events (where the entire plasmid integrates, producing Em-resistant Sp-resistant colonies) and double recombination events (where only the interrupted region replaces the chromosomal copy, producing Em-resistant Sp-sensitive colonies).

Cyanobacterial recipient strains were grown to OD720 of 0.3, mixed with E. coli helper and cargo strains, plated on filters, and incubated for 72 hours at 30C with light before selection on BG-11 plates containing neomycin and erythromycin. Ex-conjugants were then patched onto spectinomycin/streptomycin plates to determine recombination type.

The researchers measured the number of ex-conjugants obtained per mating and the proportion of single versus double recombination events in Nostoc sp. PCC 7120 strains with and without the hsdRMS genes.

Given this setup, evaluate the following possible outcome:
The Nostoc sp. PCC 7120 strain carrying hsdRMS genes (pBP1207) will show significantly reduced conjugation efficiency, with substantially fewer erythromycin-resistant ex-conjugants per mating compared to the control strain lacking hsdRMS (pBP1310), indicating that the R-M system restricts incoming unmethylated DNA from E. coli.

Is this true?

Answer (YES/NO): YES